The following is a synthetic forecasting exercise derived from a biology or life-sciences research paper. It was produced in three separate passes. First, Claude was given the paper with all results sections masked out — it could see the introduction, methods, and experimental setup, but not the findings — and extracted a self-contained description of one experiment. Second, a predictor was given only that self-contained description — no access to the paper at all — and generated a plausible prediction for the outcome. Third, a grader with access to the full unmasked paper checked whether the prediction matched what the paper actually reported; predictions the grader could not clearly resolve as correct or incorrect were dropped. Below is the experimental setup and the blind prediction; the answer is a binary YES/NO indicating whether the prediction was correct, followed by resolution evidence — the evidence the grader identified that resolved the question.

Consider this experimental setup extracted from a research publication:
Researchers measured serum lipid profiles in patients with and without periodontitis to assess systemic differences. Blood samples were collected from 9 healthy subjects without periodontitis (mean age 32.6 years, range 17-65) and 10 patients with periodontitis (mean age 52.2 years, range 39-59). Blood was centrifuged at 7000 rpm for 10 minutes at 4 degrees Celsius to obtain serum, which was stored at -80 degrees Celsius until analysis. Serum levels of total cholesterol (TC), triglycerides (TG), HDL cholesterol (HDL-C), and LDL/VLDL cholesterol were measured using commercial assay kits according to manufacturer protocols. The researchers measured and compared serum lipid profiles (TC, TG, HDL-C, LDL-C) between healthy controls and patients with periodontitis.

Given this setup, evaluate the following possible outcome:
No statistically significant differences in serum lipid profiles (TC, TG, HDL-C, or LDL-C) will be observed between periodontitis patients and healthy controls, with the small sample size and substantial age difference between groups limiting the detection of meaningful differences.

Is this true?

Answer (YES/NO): NO